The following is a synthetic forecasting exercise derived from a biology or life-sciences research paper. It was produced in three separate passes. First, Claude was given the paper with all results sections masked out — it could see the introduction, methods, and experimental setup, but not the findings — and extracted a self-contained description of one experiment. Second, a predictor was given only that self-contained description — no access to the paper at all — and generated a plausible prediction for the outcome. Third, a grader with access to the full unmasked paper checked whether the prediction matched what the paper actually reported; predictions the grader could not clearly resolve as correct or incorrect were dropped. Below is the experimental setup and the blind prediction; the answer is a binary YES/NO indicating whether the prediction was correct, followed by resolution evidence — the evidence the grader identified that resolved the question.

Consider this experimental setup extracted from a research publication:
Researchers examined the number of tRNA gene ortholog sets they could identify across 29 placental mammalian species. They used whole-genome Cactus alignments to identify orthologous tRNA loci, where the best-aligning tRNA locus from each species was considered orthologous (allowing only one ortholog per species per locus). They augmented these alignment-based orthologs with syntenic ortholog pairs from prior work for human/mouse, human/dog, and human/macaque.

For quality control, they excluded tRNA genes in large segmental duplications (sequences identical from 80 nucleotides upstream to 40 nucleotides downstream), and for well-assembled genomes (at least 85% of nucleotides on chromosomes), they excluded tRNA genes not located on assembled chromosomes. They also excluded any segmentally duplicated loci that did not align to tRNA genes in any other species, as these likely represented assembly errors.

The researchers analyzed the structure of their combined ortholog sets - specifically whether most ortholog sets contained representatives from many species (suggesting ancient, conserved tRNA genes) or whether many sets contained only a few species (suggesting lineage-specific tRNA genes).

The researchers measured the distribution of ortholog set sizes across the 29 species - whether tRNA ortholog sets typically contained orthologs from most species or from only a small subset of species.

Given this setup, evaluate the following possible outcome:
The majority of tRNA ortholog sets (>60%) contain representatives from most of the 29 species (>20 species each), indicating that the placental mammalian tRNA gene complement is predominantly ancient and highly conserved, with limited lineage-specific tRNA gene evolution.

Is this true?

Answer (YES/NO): NO